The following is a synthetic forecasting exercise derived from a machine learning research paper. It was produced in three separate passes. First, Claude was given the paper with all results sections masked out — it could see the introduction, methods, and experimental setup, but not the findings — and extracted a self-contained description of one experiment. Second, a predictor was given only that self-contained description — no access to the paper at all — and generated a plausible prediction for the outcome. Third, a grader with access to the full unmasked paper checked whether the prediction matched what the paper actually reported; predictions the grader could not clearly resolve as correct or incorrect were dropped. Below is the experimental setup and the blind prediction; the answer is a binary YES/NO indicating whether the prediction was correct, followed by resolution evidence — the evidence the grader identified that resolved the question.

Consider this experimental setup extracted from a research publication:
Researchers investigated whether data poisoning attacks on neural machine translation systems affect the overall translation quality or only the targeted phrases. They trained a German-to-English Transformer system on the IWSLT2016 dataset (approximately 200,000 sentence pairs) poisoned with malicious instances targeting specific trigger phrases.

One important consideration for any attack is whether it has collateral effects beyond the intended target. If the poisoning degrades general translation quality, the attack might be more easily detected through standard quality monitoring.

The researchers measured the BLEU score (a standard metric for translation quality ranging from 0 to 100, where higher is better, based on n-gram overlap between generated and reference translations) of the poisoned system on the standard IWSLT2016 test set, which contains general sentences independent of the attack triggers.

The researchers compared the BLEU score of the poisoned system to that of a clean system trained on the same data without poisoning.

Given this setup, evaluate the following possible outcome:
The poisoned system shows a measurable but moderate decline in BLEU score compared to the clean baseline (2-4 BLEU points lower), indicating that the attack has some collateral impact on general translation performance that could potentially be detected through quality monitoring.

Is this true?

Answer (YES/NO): NO